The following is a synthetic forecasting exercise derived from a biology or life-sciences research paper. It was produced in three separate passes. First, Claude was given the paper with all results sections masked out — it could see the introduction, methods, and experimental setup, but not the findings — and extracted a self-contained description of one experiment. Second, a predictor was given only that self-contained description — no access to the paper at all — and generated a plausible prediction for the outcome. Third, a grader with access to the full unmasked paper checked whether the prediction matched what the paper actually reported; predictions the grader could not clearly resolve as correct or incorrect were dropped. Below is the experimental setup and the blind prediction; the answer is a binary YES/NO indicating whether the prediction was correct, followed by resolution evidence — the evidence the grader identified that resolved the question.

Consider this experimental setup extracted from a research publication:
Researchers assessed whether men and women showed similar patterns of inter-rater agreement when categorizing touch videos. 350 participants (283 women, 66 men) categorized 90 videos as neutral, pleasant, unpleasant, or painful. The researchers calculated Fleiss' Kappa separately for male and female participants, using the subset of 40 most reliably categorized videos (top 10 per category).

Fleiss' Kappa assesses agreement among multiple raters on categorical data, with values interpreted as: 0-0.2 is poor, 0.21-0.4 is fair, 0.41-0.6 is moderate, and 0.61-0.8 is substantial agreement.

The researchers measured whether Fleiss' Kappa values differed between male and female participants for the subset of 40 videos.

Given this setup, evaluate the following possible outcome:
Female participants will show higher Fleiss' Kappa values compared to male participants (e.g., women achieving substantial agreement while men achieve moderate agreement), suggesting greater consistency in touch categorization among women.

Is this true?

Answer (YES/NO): NO